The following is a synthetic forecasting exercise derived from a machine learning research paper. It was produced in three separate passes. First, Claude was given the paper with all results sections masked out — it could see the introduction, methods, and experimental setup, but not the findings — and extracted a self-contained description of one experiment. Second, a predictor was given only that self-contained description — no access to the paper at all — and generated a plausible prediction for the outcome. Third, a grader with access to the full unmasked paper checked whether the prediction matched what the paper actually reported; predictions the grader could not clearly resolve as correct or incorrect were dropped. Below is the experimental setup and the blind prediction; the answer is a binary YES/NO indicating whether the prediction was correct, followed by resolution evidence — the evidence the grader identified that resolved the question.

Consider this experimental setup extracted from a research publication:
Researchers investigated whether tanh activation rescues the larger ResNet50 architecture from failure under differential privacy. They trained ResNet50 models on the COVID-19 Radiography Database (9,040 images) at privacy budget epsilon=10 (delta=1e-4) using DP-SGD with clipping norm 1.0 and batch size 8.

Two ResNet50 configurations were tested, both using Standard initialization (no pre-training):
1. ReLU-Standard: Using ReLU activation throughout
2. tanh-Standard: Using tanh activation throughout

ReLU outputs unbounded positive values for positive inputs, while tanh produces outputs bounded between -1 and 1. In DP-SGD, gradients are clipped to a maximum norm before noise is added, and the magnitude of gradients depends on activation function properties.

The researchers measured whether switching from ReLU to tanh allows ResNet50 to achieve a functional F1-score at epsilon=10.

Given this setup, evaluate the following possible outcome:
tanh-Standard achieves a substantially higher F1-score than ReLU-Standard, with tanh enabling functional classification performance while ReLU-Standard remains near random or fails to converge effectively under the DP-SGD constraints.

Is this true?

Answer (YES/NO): YES